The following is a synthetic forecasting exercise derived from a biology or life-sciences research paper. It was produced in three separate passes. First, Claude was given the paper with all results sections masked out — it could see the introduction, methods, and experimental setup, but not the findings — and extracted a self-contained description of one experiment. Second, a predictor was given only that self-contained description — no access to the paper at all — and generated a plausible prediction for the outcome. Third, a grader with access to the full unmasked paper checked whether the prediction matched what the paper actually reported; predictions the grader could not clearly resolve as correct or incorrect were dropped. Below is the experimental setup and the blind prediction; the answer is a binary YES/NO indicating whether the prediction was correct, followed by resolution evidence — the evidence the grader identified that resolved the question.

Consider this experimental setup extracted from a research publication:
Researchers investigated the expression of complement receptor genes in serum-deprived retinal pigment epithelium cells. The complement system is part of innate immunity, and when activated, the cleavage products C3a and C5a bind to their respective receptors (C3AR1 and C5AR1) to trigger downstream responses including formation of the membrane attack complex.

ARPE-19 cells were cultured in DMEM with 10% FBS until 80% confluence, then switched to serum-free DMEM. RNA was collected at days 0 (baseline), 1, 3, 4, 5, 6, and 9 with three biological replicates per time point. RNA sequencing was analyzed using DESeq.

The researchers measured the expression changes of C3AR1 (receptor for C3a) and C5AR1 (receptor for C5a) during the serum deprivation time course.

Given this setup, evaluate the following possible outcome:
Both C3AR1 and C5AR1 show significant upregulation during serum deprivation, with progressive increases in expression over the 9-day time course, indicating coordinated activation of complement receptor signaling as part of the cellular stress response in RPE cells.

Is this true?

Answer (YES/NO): NO